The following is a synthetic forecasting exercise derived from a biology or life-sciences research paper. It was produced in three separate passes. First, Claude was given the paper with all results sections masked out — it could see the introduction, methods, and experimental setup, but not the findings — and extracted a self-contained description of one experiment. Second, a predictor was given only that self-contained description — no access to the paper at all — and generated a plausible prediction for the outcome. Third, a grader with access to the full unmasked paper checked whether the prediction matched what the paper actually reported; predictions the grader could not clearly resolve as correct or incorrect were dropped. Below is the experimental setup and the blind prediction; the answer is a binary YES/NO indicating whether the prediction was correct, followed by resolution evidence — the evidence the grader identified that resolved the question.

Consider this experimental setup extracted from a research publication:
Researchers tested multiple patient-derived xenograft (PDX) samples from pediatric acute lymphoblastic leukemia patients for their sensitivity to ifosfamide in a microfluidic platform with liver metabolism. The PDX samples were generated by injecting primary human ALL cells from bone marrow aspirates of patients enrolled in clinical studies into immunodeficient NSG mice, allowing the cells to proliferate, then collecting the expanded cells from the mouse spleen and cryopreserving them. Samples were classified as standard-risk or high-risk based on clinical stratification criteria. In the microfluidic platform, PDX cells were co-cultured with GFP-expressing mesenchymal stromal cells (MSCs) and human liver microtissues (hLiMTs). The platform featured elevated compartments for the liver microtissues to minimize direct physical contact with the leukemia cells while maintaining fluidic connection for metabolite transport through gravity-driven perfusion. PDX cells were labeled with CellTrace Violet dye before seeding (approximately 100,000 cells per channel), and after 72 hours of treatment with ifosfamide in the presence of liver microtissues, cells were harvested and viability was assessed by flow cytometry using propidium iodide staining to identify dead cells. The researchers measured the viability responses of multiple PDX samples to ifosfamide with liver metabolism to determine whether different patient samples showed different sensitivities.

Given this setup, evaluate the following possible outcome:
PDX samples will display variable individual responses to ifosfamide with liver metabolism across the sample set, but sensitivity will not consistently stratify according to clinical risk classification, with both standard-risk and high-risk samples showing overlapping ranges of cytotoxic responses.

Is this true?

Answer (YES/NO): YES